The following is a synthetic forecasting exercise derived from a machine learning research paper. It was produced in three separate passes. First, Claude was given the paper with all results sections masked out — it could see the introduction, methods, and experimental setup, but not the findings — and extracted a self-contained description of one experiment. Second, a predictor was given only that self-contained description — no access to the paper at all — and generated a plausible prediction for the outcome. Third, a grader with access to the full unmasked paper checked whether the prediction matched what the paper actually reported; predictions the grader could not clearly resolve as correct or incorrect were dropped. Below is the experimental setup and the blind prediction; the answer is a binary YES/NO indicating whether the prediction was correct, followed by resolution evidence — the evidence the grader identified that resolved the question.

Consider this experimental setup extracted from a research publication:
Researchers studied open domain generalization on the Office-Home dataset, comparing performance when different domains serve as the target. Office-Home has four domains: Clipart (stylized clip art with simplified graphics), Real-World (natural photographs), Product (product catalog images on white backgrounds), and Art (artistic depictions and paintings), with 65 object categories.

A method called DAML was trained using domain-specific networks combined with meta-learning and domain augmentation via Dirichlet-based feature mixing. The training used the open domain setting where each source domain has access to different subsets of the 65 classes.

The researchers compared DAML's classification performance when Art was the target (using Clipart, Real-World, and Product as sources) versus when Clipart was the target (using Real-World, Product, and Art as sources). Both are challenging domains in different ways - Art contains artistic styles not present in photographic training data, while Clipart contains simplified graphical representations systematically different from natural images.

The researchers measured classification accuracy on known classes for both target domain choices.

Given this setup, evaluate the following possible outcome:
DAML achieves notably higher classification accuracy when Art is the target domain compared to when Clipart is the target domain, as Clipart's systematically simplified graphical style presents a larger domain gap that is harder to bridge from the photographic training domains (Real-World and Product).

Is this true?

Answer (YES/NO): YES